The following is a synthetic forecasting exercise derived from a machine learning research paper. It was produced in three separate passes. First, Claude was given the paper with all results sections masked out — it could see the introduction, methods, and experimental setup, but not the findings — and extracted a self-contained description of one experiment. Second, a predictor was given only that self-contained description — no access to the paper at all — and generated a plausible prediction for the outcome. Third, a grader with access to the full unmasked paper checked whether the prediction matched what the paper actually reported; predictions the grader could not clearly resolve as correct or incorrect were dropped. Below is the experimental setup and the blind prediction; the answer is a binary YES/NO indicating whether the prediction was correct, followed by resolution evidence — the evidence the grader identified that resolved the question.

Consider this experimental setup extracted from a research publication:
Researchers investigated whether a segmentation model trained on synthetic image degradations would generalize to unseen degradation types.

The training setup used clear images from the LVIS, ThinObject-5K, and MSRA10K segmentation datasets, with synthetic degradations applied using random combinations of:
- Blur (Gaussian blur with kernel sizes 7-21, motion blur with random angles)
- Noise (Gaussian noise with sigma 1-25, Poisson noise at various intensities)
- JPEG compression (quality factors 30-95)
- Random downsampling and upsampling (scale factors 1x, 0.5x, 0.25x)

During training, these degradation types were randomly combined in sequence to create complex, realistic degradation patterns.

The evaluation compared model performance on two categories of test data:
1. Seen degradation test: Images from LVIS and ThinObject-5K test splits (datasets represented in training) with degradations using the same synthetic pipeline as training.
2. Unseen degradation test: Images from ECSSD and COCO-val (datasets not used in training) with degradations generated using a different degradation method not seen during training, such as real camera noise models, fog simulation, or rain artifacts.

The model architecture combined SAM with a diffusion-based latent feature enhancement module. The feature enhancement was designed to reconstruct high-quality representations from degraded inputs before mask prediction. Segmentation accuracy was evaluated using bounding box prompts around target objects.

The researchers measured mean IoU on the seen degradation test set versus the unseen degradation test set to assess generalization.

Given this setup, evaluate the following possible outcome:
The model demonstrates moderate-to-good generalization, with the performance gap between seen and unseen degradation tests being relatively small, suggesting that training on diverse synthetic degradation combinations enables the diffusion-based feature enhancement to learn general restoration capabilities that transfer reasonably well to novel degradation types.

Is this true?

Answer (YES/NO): YES